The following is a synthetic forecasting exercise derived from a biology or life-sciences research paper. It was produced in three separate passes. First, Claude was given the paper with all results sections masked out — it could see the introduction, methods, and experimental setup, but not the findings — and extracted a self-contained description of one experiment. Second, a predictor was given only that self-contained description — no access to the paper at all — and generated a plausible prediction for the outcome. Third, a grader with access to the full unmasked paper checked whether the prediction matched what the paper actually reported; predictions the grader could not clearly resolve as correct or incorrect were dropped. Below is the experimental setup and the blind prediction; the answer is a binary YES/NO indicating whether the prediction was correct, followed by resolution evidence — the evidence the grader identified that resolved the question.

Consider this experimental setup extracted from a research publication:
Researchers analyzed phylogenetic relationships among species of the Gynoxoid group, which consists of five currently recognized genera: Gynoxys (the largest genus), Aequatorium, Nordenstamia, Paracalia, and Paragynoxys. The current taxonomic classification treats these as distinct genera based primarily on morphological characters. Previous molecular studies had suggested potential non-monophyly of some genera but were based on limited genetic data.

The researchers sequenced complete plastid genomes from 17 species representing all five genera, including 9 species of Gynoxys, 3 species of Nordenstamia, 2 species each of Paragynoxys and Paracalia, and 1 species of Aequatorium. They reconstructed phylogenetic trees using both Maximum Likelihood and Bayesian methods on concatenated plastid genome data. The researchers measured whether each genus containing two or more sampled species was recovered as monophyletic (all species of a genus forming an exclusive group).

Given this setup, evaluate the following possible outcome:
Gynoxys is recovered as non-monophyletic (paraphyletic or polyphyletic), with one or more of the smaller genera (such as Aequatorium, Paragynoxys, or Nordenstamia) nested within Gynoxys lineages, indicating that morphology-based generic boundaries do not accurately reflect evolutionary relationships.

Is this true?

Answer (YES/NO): YES